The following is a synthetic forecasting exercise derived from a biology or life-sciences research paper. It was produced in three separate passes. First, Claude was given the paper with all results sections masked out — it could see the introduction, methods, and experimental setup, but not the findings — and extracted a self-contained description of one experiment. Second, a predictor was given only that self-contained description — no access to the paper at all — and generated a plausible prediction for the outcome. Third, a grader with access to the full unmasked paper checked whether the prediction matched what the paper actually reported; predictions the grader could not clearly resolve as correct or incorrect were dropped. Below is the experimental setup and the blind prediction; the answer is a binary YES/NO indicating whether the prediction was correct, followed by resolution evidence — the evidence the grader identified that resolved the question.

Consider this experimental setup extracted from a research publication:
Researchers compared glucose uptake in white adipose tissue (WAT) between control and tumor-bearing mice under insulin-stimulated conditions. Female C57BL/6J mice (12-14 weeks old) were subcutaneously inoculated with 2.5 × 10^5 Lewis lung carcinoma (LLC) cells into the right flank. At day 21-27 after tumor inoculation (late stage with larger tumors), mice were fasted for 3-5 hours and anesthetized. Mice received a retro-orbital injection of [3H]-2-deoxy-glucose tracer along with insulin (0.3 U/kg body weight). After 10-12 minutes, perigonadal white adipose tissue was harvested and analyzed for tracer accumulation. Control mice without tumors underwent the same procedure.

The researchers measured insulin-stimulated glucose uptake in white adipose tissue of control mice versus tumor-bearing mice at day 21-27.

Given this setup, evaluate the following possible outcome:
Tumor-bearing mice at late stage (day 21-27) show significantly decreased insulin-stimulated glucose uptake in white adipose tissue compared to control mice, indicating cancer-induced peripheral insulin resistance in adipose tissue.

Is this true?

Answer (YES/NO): NO